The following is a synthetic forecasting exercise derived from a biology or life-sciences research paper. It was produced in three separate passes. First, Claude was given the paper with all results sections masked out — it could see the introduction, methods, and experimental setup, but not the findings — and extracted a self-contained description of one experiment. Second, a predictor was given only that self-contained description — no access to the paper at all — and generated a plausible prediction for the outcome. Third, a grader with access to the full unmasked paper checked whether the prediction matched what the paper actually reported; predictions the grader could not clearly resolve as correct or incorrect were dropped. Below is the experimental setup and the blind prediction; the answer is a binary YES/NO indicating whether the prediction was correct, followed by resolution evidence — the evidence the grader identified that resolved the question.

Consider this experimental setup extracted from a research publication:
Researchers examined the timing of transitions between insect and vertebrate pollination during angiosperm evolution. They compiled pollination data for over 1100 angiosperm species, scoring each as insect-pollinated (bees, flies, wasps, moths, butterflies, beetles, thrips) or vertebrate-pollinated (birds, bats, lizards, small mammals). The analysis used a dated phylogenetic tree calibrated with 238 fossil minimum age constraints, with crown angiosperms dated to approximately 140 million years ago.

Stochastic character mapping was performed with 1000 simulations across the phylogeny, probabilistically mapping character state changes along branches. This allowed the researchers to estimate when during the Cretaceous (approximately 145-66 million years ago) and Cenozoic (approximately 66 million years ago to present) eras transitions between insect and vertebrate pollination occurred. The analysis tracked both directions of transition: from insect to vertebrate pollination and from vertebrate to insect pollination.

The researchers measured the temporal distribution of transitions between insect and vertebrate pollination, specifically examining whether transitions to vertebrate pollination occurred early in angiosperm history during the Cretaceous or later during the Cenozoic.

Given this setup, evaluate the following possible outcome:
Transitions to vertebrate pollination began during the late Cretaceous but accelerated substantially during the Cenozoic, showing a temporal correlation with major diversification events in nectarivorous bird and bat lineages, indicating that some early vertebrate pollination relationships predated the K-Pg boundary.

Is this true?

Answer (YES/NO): NO